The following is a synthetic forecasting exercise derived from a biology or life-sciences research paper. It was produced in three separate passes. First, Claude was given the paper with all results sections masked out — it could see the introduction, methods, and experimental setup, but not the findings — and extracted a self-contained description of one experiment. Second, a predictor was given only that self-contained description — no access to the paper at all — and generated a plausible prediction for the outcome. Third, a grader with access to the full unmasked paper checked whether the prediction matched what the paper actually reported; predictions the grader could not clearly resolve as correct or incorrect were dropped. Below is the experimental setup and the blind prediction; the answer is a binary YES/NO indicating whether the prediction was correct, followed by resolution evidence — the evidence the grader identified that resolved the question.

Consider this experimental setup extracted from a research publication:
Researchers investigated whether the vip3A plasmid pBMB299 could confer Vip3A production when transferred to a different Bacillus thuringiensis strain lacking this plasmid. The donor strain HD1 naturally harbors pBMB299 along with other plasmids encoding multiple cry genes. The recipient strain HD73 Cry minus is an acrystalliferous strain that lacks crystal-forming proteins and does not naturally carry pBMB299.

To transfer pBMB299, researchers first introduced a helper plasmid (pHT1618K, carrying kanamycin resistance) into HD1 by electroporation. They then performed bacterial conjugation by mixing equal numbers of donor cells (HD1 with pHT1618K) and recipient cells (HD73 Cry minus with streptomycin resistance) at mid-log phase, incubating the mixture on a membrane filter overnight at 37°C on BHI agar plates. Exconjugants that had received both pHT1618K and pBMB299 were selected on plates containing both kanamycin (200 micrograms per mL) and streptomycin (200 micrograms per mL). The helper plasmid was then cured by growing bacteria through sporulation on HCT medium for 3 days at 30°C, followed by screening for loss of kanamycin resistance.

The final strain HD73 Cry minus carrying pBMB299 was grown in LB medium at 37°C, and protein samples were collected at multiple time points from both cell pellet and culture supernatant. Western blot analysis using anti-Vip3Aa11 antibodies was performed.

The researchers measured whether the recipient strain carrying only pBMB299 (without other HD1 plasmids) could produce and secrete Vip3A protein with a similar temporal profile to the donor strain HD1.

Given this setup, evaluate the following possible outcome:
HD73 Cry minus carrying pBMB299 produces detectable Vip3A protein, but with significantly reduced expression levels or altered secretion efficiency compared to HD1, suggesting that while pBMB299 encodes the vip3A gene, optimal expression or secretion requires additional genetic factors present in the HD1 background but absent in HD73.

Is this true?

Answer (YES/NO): NO